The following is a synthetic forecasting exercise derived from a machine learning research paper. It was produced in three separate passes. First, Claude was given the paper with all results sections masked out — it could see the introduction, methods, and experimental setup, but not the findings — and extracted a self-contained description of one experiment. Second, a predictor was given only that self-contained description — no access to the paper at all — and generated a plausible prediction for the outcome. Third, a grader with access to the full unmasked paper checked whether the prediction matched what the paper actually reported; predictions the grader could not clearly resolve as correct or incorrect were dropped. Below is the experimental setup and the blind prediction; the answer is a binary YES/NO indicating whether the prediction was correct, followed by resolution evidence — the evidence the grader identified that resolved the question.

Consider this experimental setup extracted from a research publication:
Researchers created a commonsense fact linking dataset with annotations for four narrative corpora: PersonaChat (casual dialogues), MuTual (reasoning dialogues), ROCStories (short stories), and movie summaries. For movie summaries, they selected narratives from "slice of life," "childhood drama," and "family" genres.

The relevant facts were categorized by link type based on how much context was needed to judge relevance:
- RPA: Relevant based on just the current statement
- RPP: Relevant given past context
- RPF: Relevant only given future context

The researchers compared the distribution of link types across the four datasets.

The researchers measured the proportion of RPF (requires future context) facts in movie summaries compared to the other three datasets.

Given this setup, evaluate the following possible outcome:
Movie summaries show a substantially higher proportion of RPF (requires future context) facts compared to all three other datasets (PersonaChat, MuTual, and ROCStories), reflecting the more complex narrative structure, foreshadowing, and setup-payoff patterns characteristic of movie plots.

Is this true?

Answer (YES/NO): YES